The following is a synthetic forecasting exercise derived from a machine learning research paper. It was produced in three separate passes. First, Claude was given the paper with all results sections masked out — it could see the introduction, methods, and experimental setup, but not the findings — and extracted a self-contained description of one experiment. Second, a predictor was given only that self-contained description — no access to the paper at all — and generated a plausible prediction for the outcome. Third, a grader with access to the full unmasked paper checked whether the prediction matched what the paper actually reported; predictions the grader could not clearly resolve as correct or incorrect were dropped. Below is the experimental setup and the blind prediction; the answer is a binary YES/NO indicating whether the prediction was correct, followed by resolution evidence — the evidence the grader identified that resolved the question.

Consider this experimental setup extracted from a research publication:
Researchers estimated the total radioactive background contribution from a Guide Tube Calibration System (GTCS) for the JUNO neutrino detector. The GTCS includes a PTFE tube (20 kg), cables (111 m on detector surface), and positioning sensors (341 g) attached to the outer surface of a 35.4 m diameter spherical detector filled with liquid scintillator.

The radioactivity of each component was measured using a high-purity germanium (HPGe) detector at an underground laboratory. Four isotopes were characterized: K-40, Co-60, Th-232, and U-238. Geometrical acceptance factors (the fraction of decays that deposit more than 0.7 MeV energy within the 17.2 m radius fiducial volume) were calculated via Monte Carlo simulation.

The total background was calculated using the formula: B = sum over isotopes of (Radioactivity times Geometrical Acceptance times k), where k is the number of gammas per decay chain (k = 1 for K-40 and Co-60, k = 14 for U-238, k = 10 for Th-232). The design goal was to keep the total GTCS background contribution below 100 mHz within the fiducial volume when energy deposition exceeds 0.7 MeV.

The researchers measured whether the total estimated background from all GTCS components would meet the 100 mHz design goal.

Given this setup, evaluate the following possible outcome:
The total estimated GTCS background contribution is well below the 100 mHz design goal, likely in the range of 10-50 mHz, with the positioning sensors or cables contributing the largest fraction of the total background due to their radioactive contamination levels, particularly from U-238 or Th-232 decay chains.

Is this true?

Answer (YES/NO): NO